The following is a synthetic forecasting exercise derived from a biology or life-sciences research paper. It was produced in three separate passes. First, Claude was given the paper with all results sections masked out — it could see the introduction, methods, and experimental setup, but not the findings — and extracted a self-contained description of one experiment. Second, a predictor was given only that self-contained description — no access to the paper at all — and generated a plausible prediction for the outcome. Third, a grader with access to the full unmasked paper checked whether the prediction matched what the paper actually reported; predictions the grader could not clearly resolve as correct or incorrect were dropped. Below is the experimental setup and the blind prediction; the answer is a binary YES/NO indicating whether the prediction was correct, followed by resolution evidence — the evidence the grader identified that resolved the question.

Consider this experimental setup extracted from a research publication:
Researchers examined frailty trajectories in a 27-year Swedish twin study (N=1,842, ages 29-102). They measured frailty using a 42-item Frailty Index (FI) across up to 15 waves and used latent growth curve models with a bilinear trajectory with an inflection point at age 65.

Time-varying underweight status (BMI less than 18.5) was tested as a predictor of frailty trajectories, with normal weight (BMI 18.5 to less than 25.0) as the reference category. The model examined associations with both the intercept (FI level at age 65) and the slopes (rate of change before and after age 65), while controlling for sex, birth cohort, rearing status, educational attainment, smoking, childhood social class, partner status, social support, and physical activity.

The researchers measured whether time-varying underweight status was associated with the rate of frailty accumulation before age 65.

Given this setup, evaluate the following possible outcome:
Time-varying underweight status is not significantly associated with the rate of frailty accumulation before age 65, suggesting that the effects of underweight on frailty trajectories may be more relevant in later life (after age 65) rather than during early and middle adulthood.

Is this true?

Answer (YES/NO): NO